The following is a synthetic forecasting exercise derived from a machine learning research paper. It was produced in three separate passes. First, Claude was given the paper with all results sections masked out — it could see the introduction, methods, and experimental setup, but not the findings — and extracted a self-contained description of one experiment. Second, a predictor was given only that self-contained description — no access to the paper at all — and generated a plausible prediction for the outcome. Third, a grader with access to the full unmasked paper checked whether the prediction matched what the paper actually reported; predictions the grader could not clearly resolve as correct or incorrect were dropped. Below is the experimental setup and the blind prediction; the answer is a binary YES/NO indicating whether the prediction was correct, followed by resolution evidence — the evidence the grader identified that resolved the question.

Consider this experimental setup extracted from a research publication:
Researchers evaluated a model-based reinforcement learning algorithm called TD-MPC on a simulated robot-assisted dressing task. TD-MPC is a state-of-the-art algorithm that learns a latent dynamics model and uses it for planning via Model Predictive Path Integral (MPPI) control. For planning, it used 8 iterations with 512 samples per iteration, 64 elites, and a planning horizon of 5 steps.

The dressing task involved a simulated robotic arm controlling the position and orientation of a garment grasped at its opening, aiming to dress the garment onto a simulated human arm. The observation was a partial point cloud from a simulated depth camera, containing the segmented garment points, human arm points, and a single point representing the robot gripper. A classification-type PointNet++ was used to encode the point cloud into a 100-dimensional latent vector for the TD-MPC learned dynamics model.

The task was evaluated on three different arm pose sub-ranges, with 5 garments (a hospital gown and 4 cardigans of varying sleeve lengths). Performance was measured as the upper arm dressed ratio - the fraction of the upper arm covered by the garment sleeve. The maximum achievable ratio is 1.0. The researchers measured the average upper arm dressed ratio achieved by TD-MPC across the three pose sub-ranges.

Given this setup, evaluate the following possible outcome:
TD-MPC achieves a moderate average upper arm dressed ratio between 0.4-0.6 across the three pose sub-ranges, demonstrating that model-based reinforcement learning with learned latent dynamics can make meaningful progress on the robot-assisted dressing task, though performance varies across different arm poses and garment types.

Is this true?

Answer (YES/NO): NO